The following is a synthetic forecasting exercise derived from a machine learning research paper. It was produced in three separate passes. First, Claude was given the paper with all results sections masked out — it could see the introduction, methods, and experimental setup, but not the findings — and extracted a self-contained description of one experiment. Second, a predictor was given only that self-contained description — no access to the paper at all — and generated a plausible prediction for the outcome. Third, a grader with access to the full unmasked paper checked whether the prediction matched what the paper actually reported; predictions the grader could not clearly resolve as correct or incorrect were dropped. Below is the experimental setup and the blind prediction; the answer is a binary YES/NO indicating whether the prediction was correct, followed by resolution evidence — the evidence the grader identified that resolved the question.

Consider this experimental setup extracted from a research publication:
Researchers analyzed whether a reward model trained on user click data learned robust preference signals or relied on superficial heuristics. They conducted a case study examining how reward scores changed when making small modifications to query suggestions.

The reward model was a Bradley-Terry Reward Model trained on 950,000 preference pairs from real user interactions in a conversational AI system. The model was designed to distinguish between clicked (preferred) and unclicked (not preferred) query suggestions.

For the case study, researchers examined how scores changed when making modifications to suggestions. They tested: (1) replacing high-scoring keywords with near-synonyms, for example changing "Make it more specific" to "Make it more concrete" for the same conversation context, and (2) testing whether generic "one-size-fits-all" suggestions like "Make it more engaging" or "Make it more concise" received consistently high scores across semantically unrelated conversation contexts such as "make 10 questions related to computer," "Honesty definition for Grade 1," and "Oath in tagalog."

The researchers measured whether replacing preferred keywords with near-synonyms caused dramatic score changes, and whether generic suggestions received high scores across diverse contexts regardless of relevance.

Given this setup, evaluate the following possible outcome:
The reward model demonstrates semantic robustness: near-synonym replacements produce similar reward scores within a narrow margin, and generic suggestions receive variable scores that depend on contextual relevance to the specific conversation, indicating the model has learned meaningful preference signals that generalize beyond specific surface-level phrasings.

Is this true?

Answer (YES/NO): NO